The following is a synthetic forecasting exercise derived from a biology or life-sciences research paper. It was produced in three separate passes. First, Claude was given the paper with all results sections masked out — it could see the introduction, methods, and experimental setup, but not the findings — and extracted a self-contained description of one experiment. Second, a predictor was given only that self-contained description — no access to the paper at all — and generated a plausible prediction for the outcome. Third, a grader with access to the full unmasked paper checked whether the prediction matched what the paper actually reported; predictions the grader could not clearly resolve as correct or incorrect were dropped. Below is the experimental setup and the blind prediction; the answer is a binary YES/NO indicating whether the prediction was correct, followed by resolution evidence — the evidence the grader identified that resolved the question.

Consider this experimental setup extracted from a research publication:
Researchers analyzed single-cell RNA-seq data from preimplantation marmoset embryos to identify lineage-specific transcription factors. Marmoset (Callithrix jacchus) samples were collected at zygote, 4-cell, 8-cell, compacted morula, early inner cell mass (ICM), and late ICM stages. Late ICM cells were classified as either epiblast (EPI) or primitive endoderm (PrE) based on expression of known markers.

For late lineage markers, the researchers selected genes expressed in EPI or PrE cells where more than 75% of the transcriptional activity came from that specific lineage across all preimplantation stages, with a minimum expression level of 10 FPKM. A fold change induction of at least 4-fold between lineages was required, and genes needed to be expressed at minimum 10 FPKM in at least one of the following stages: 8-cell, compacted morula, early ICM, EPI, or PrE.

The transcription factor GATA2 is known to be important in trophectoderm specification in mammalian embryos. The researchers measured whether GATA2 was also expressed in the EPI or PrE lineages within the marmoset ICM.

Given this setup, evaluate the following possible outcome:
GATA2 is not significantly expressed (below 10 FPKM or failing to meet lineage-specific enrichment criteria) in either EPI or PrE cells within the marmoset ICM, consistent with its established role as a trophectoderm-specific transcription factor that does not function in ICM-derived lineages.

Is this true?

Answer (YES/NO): NO